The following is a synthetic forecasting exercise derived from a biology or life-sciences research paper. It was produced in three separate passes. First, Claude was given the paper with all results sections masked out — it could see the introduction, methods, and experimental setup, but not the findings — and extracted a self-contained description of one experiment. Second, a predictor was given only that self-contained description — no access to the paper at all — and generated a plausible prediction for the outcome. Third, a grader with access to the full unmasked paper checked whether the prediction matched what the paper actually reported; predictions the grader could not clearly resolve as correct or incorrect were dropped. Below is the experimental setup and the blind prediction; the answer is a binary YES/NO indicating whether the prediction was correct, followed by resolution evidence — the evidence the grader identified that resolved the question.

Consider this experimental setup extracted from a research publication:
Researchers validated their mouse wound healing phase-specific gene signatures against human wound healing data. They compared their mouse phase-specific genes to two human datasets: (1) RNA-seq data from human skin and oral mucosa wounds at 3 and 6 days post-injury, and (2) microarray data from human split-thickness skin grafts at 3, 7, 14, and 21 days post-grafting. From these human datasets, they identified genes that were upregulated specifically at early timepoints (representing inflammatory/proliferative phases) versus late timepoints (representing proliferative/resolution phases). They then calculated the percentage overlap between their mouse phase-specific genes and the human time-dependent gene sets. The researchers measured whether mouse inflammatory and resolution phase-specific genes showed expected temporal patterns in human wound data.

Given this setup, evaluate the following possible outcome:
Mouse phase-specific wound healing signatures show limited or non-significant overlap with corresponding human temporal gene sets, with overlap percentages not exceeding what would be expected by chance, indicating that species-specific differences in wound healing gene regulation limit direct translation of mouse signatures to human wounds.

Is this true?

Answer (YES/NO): NO